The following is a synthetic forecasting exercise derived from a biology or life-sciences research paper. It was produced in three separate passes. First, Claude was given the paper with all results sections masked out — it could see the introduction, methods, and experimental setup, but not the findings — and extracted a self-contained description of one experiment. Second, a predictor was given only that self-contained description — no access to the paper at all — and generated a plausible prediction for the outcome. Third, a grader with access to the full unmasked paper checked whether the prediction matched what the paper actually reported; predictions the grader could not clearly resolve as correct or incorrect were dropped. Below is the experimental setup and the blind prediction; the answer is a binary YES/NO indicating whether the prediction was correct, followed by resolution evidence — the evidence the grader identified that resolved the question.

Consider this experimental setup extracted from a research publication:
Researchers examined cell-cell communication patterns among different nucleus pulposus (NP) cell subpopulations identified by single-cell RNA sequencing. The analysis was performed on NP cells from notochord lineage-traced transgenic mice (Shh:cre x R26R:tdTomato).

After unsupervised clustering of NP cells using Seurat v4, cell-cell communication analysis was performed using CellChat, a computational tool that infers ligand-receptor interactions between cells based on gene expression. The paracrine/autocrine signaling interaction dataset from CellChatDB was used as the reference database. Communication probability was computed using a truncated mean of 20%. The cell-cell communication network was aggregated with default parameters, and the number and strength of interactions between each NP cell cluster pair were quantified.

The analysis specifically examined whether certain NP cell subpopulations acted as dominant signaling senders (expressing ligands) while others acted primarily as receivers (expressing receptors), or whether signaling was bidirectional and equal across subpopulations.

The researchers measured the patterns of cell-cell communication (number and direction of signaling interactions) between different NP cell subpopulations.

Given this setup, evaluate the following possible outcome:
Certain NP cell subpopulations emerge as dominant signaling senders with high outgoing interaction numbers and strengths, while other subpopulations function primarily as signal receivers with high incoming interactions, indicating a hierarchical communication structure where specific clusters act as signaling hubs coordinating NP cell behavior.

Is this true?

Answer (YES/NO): YES